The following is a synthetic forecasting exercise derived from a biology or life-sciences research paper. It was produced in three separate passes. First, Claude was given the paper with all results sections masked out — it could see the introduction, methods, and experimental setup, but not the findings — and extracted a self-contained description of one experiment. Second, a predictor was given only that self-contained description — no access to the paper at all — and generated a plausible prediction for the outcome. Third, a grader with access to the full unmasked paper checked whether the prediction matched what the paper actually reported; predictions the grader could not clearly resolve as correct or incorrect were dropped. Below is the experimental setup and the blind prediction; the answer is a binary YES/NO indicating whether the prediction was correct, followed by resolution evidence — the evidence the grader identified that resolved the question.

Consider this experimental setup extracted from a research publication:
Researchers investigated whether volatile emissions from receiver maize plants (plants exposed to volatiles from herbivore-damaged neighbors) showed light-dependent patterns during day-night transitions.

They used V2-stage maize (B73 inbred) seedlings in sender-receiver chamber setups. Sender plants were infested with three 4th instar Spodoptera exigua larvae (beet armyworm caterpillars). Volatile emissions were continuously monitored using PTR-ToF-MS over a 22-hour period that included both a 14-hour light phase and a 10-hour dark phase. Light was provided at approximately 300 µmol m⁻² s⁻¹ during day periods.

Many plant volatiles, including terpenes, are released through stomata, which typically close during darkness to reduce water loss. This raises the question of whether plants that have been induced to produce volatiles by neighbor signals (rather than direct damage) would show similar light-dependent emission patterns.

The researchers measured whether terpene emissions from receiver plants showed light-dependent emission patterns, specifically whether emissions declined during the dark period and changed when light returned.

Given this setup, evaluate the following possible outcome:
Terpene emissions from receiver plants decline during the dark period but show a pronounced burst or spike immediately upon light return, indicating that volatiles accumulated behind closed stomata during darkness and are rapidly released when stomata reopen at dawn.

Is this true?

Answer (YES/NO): NO